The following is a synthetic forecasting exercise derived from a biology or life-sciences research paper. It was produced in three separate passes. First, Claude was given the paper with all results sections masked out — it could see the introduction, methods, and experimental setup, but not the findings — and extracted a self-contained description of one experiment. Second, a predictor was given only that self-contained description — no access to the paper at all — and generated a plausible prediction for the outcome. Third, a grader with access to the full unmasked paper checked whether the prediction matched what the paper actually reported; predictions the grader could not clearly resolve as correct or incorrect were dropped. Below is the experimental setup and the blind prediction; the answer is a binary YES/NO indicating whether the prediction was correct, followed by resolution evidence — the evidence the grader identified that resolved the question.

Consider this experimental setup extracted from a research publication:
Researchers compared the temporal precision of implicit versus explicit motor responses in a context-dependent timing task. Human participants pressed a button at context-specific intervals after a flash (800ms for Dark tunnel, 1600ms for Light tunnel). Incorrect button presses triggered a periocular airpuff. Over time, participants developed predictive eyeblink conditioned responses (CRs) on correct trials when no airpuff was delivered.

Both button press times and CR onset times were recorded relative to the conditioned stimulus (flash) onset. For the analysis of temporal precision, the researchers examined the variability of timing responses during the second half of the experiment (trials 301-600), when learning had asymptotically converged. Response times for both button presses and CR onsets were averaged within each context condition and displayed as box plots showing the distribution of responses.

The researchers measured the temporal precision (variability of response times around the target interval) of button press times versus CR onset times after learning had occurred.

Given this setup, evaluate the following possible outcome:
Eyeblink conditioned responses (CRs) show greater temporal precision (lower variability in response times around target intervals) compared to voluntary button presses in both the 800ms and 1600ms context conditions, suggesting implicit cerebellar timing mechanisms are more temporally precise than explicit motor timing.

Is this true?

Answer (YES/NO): YES